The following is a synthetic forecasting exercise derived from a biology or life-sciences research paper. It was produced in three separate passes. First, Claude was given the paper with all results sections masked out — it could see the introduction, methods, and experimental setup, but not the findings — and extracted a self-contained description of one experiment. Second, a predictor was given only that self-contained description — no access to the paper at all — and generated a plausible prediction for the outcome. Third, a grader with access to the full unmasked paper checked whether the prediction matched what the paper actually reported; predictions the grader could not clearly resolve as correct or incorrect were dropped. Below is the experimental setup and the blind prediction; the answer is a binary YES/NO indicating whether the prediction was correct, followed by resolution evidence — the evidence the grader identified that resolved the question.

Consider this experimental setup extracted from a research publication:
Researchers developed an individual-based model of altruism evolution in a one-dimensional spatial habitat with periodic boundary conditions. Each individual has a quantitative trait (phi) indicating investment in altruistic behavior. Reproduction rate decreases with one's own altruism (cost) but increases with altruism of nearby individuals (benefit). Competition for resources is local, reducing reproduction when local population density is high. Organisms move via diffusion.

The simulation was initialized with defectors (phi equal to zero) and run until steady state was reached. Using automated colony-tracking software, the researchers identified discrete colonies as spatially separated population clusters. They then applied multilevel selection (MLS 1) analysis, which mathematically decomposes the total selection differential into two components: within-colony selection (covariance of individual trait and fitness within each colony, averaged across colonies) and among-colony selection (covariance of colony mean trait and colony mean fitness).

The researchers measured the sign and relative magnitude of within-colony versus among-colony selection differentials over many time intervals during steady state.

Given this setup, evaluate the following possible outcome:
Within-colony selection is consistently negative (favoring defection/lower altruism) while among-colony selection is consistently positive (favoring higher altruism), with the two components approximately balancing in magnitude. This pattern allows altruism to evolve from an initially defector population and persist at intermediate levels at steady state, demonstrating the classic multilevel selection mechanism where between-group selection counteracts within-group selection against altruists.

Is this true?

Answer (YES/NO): YES